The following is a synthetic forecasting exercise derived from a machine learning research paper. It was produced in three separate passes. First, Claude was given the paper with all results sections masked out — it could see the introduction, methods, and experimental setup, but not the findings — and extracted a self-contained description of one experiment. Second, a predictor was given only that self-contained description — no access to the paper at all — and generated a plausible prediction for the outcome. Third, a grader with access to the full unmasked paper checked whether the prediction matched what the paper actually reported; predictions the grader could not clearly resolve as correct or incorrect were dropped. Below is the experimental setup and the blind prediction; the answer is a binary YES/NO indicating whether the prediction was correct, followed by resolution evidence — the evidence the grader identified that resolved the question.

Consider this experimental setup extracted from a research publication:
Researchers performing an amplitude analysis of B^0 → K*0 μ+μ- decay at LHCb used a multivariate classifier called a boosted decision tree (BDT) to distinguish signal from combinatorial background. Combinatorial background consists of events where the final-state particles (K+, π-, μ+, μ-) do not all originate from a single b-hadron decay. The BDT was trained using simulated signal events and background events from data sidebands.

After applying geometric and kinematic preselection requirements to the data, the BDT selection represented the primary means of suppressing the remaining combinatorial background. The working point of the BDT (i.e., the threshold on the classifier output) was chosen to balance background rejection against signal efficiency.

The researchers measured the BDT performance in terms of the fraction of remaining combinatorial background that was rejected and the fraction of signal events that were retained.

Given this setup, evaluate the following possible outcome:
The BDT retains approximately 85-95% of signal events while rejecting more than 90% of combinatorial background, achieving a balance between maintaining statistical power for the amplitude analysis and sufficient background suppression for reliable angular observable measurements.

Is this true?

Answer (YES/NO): YES